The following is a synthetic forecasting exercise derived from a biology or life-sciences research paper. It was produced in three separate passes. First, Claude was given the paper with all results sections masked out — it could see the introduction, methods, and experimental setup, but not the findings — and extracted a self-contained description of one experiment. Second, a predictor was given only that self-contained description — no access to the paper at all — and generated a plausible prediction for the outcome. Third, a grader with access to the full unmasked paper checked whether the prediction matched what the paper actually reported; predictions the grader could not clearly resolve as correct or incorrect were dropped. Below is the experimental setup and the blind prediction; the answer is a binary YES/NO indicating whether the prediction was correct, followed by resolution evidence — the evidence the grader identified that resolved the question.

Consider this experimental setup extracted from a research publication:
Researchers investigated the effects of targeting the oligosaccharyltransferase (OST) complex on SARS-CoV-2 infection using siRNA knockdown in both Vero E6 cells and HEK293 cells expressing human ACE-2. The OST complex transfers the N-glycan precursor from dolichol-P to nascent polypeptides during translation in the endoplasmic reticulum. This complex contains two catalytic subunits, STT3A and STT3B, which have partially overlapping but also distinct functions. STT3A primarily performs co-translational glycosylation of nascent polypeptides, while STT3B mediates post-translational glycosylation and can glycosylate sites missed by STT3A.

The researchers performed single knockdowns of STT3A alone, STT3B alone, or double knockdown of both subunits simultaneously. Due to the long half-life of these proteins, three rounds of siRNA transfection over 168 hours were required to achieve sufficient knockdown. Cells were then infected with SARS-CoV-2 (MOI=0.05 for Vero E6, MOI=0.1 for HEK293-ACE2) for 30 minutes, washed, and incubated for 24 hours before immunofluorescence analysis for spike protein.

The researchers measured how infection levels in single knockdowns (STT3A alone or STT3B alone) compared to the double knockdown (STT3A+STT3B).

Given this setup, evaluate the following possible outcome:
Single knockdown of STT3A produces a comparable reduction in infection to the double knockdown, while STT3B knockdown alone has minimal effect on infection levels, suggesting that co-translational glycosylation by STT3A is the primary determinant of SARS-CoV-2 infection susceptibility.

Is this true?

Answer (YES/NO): NO